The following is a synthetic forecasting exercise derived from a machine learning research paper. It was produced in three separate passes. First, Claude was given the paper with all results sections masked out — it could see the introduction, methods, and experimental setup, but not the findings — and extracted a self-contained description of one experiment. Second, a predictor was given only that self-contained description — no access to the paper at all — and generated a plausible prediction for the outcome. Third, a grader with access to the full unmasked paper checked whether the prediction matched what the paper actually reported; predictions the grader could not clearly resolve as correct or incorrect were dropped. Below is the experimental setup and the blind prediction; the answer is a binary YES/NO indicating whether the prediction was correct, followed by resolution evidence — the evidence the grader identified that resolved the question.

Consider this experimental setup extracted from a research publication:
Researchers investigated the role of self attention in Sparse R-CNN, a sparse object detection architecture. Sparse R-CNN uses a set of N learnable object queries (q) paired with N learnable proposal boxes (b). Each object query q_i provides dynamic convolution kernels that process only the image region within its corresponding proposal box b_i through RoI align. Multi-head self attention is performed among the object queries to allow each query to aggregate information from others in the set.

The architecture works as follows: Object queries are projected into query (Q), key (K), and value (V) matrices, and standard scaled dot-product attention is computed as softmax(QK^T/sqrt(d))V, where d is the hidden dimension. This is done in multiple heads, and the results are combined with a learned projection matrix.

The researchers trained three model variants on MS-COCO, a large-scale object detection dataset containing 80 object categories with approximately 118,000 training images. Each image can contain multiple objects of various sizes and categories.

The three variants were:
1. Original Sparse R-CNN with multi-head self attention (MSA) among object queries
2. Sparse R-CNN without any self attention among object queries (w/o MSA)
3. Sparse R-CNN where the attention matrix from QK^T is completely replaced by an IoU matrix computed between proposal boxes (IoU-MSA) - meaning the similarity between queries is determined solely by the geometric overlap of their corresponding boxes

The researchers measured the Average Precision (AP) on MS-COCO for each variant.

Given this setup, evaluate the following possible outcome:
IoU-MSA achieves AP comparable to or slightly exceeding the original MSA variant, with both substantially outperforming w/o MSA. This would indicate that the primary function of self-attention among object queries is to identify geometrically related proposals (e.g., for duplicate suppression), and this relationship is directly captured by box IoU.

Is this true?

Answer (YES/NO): NO